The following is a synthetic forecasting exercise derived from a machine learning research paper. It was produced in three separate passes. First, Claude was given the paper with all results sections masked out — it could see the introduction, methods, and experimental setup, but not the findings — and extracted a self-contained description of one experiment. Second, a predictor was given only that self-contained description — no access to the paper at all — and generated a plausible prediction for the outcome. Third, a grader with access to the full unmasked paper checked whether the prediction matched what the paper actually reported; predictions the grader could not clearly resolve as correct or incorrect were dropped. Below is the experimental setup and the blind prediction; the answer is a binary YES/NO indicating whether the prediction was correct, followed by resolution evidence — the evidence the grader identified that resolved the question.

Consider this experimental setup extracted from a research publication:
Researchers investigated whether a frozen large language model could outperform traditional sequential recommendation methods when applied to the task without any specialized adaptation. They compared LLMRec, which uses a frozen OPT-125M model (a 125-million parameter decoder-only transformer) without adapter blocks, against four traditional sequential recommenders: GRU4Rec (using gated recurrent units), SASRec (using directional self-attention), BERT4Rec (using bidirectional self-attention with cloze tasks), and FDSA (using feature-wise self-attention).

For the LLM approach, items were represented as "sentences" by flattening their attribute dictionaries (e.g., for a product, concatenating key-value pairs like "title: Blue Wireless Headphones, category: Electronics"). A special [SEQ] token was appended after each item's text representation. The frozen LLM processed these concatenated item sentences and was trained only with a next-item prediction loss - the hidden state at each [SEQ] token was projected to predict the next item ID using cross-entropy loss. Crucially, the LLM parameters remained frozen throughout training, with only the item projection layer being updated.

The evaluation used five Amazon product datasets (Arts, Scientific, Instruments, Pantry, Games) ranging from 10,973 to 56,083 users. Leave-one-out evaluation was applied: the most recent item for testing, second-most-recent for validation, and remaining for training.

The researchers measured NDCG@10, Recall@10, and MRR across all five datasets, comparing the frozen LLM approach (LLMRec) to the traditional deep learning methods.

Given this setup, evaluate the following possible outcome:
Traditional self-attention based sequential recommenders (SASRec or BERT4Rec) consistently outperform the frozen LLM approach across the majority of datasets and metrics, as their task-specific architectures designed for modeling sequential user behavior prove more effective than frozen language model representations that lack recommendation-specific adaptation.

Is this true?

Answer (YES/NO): YES